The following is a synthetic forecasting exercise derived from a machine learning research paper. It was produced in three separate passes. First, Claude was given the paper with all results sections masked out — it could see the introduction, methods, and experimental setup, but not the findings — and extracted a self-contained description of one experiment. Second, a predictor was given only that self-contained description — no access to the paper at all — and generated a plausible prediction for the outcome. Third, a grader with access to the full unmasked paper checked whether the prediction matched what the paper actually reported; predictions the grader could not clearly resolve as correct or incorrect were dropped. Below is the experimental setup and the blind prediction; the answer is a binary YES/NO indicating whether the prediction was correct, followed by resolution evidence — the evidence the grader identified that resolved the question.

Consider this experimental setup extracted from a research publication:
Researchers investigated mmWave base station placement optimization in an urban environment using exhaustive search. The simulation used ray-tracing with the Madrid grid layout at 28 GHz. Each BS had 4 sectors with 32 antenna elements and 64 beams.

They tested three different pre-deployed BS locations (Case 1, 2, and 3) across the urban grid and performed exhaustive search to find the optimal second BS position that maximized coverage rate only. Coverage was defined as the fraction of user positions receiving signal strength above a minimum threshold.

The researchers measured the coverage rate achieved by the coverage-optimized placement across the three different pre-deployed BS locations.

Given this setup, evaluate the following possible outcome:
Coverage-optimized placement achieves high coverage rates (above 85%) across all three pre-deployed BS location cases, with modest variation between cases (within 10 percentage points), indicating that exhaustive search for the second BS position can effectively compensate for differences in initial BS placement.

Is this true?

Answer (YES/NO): YES